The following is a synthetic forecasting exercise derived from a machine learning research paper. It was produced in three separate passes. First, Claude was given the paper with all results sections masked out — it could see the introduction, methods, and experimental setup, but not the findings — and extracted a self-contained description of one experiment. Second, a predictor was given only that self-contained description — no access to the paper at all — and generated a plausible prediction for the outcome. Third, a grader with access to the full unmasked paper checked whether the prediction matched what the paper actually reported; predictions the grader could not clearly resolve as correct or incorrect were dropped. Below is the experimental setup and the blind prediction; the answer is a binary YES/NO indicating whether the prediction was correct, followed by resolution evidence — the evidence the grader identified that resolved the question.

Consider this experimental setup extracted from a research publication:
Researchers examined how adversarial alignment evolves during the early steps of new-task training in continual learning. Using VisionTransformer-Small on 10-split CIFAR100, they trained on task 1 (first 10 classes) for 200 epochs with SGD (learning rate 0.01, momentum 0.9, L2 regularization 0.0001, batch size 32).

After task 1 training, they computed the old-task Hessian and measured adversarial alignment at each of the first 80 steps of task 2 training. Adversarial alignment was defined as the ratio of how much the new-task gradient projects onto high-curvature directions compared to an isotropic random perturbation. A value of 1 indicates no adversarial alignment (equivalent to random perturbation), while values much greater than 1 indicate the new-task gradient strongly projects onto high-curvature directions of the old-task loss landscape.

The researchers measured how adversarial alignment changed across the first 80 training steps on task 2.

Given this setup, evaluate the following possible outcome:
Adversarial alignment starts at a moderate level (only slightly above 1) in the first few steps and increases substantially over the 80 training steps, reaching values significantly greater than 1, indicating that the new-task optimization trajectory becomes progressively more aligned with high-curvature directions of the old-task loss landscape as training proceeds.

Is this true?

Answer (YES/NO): NO